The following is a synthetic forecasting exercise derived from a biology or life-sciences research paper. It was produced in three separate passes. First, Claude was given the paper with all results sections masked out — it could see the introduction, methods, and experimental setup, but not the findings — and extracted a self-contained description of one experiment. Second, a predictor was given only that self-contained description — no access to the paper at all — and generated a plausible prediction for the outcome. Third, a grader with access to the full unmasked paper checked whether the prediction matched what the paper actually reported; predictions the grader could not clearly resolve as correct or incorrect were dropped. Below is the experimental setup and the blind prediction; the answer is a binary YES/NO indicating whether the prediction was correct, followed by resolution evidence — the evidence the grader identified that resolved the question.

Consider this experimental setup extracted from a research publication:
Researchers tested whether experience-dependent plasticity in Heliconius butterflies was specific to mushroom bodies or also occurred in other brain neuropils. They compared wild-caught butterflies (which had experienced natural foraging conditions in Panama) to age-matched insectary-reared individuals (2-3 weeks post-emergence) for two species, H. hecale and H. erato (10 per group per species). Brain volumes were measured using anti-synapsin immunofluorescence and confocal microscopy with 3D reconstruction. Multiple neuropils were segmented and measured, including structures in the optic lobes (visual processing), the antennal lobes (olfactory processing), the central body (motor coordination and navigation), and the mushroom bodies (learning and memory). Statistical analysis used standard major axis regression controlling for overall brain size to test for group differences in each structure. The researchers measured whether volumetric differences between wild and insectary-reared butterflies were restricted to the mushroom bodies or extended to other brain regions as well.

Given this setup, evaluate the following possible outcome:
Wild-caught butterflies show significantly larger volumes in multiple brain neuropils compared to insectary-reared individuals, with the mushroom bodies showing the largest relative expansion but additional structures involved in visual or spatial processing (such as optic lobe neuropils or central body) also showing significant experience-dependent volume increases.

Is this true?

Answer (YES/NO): NO